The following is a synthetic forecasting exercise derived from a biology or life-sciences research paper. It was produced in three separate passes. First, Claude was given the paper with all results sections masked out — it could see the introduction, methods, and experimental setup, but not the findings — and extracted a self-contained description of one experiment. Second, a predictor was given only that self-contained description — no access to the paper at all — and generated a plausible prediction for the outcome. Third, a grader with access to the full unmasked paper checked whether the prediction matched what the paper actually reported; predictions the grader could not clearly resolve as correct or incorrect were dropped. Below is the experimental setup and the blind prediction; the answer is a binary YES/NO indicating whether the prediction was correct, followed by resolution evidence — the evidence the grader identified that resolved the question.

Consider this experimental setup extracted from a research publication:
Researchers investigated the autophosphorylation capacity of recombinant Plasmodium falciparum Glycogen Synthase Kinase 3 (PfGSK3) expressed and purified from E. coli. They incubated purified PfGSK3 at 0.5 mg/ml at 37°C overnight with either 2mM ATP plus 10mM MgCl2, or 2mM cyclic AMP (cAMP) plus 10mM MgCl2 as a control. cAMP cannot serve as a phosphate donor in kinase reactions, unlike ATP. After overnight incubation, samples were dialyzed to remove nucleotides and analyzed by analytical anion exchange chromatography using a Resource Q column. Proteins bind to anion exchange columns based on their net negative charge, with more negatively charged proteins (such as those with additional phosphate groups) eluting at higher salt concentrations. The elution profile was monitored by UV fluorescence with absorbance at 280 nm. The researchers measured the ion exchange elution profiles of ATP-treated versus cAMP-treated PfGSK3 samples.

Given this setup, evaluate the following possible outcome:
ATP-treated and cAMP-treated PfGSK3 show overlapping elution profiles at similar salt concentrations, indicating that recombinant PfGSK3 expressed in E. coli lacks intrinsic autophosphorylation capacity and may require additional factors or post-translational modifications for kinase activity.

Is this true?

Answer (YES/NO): NO